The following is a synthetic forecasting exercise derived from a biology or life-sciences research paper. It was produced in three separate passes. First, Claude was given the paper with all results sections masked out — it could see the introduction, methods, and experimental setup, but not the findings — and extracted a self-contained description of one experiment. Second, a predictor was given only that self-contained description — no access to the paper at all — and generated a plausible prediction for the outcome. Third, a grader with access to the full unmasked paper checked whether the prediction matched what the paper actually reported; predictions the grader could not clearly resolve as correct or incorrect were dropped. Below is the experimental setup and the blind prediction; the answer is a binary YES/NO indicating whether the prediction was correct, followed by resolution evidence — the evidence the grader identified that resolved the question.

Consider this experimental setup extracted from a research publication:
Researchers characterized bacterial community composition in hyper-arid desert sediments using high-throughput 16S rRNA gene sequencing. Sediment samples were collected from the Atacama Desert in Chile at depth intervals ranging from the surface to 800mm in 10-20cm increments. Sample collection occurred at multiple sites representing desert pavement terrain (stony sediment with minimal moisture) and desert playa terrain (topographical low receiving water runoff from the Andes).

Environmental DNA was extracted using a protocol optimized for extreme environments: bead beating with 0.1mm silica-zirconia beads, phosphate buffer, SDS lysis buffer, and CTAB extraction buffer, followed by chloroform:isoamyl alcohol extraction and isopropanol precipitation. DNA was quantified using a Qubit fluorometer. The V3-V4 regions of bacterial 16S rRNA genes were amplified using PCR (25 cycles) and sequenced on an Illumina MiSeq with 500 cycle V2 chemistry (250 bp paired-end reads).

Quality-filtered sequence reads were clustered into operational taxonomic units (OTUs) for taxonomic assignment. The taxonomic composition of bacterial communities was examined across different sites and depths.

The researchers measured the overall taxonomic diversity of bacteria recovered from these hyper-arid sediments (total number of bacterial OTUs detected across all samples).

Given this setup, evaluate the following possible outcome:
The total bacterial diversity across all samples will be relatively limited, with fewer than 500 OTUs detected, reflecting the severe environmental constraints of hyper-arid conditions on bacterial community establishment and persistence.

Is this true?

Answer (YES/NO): YES